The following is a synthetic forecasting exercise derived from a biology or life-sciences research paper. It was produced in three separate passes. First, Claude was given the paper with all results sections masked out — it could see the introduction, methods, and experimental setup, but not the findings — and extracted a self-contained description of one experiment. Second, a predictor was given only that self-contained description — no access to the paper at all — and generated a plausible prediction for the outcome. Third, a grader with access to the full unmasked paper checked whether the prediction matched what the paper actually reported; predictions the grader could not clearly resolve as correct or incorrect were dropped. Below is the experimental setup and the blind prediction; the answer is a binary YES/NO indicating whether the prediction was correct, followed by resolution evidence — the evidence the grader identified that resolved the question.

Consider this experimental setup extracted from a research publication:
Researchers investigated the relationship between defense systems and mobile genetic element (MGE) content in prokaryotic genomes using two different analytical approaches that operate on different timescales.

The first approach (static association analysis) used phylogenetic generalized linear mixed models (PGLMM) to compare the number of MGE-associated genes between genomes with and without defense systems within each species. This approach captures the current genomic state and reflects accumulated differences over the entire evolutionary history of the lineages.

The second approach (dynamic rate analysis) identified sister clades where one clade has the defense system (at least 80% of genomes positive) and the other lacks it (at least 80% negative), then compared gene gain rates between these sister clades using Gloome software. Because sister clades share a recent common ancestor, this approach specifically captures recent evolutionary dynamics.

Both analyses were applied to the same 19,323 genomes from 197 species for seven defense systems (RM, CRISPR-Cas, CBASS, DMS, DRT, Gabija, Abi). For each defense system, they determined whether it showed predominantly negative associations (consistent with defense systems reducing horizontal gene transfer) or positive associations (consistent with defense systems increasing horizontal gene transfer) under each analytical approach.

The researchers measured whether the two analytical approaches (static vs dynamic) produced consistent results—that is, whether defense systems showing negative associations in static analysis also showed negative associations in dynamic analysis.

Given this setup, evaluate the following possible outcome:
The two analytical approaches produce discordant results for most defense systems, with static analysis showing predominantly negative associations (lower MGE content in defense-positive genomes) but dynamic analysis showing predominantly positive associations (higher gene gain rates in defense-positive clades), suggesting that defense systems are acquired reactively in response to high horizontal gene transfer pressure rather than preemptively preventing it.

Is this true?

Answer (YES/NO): NO